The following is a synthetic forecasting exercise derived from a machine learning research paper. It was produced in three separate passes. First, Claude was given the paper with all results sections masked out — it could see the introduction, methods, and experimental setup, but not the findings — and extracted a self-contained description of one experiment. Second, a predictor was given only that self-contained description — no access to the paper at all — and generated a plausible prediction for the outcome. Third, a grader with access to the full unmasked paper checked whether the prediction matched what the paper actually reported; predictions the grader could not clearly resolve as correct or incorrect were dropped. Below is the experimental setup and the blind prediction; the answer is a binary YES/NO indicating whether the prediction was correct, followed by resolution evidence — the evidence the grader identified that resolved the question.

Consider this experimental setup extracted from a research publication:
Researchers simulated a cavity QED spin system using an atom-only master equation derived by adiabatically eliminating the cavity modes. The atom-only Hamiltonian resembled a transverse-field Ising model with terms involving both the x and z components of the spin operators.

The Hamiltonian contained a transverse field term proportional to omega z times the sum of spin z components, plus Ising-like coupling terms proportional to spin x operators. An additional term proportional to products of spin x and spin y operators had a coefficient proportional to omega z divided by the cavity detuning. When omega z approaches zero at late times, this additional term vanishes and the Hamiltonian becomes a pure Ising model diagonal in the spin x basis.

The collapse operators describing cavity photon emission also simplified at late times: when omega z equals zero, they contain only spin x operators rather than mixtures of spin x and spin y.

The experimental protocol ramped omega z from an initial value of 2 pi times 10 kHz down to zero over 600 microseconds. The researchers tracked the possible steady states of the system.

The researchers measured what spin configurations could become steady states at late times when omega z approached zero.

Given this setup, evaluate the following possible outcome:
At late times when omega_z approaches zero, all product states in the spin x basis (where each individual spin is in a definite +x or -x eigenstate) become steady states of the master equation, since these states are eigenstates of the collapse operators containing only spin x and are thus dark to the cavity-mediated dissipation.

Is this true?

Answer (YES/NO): YES